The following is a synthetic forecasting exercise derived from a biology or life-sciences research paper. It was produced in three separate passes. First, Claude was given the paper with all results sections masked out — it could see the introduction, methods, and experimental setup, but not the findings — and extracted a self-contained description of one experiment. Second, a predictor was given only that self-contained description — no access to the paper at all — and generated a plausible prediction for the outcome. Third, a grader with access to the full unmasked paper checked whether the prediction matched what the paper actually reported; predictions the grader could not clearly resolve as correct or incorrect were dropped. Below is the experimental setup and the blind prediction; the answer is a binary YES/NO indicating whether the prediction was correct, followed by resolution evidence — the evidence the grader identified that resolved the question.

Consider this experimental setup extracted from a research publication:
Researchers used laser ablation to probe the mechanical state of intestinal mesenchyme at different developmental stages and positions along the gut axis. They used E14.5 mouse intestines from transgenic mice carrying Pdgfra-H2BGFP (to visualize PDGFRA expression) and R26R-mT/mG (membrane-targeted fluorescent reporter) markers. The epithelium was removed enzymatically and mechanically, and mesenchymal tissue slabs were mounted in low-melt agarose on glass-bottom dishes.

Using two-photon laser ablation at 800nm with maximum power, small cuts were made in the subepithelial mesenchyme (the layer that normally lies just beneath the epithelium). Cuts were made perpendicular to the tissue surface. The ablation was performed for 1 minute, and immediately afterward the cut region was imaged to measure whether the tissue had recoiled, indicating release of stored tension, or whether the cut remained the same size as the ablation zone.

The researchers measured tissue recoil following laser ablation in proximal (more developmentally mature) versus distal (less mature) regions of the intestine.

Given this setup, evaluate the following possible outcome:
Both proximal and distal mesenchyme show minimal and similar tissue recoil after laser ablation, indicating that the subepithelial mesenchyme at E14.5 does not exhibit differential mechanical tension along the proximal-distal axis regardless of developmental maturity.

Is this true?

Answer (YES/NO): NO